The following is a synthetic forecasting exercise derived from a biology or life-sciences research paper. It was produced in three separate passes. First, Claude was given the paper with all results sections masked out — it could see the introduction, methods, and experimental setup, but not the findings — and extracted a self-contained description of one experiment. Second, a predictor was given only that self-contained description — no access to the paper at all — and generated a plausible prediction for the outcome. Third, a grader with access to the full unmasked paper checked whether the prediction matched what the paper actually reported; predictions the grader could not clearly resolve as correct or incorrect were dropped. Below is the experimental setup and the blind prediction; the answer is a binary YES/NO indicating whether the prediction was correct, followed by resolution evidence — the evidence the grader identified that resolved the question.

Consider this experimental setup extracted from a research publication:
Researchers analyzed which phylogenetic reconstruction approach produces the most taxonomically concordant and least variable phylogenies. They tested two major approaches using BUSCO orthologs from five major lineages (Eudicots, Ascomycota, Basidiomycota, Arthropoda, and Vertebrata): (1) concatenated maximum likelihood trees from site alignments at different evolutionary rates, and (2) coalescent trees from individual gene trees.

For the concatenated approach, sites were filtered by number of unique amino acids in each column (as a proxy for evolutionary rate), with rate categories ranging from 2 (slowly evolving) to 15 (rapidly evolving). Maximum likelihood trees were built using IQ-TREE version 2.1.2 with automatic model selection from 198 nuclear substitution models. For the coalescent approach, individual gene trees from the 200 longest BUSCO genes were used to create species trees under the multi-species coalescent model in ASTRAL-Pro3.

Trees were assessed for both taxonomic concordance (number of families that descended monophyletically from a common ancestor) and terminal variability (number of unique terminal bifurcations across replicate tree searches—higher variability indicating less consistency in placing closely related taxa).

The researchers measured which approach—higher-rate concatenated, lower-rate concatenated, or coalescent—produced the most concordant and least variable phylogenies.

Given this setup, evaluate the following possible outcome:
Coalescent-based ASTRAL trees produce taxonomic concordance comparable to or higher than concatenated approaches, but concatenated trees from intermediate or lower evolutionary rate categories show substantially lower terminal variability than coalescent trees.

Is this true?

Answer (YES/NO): NO